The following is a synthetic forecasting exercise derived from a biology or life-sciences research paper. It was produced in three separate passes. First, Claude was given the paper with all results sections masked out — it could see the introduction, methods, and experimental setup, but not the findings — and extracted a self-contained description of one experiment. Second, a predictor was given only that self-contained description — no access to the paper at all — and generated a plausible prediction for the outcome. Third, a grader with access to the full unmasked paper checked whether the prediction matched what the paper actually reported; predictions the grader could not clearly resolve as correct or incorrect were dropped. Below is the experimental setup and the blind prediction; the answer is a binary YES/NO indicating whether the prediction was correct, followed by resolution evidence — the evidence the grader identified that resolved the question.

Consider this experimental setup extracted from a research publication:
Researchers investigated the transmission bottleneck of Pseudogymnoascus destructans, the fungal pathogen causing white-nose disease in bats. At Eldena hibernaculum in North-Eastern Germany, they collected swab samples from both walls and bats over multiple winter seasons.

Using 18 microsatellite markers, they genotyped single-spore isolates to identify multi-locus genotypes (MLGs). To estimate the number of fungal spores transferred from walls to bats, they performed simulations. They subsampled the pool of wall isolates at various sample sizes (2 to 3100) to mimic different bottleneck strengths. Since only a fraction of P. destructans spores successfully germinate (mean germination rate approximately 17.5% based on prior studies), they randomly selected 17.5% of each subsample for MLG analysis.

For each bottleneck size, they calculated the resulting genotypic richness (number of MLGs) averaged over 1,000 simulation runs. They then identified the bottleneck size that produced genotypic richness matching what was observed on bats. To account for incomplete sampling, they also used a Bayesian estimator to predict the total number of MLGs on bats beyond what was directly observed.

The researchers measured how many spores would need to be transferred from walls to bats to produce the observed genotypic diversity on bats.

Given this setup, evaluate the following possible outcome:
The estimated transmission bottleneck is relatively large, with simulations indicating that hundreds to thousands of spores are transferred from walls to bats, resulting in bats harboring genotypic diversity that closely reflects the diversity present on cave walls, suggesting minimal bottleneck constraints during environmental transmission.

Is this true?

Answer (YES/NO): NO